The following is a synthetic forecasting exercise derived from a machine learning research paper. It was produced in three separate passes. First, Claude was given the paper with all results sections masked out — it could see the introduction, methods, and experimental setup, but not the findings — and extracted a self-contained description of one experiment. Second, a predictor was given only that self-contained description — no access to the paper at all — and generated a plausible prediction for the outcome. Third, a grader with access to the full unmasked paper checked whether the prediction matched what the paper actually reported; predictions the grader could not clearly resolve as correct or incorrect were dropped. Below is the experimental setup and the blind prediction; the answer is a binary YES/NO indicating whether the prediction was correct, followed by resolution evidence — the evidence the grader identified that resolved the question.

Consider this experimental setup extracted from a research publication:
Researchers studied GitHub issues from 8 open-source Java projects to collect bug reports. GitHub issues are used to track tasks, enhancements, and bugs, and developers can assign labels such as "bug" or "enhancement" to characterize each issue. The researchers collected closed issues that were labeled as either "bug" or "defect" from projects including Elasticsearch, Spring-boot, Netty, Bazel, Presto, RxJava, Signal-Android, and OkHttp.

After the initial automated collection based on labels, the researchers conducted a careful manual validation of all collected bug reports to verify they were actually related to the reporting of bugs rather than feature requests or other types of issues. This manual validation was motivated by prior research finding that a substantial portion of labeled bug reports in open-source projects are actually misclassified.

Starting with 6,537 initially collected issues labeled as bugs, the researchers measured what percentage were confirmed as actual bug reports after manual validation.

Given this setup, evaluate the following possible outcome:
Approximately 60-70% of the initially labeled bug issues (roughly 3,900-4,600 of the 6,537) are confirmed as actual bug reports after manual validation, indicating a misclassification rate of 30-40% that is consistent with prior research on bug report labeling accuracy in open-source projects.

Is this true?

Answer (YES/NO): NO